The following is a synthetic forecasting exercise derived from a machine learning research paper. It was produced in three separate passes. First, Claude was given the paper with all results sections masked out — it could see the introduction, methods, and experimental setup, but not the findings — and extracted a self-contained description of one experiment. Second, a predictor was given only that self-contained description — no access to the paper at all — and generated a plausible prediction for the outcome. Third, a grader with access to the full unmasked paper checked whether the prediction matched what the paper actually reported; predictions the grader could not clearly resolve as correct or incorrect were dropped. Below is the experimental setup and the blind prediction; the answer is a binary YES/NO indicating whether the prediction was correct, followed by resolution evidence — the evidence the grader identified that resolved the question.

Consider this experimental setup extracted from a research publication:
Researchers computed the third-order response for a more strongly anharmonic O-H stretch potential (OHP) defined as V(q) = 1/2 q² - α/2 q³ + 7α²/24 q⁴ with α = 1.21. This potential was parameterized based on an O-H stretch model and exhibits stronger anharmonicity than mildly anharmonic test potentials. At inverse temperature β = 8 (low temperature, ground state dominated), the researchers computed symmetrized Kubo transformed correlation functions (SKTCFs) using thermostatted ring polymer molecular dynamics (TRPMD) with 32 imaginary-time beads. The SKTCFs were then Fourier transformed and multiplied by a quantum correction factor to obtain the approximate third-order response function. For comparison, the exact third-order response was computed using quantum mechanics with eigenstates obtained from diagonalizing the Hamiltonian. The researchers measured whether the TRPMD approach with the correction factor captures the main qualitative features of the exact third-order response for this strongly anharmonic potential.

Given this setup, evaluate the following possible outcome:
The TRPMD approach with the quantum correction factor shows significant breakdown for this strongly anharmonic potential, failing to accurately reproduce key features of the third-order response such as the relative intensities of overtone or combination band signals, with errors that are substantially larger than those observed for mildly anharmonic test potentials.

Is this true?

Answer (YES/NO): NO